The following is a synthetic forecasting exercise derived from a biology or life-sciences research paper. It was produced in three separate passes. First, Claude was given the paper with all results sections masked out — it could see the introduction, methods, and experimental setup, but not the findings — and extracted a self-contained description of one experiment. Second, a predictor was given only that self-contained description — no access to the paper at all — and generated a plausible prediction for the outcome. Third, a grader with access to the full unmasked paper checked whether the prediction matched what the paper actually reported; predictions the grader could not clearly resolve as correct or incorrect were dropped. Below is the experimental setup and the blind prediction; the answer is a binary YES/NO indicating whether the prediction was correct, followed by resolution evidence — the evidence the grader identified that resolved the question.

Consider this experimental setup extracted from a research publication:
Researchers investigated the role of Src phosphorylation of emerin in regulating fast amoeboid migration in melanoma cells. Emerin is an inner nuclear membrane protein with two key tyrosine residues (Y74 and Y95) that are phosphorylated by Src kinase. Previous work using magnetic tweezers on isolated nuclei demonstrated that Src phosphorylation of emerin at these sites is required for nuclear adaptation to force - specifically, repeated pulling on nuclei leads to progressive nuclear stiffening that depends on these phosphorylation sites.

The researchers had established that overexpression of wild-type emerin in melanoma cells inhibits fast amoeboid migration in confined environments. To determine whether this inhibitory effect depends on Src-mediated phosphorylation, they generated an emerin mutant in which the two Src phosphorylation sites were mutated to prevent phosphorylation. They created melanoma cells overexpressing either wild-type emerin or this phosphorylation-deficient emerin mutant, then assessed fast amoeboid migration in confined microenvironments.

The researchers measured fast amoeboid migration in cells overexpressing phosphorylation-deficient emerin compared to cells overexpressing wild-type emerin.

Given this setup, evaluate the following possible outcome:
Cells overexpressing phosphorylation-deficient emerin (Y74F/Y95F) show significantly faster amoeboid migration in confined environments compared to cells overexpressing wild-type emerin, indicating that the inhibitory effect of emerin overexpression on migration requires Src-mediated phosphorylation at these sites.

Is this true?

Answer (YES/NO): YES